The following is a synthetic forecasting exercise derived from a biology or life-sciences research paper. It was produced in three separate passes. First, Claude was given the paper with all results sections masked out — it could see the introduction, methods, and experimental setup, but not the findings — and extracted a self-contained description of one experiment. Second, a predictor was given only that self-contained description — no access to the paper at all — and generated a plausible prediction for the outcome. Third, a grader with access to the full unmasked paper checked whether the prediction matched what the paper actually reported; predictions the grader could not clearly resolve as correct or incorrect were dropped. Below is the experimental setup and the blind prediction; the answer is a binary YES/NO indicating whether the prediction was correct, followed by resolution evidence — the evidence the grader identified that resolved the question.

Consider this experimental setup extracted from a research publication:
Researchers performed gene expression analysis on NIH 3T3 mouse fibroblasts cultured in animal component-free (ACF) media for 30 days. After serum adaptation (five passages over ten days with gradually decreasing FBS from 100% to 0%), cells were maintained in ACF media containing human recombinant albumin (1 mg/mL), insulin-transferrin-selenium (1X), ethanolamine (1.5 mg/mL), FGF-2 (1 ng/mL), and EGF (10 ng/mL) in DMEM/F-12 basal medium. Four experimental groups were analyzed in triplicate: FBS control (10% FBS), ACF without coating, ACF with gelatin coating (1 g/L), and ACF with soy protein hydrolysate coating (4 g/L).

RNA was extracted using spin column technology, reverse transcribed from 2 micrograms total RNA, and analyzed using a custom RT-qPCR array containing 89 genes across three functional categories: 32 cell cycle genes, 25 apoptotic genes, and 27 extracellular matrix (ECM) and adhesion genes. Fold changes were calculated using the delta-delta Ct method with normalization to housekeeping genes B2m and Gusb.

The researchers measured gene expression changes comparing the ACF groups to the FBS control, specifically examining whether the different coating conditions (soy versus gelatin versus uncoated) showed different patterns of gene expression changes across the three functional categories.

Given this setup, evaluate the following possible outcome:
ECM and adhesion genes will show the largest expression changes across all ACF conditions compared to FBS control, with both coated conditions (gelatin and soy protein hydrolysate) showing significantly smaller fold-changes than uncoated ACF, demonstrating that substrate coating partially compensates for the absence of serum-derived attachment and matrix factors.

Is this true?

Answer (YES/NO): NO